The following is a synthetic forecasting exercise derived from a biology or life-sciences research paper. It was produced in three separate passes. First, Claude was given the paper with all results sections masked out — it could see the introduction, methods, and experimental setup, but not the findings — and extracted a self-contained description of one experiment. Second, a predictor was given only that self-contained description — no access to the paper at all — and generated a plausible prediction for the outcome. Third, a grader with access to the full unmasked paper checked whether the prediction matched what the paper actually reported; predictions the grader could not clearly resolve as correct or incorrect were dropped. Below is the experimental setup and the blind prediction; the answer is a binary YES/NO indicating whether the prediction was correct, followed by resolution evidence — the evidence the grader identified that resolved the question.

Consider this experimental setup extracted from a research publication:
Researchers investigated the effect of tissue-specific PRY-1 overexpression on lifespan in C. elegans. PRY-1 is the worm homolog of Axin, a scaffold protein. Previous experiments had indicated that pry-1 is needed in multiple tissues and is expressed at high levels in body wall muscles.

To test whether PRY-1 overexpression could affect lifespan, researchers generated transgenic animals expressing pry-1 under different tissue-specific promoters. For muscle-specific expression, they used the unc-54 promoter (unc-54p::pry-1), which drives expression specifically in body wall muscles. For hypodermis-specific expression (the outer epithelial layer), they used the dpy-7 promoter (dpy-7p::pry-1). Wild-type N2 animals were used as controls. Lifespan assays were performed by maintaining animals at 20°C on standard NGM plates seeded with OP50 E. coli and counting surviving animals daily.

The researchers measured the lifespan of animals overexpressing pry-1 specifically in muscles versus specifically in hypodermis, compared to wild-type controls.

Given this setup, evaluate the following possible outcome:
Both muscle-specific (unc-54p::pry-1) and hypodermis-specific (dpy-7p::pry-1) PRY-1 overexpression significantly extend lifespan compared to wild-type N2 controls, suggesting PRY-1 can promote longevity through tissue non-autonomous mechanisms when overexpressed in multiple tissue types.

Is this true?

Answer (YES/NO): NO